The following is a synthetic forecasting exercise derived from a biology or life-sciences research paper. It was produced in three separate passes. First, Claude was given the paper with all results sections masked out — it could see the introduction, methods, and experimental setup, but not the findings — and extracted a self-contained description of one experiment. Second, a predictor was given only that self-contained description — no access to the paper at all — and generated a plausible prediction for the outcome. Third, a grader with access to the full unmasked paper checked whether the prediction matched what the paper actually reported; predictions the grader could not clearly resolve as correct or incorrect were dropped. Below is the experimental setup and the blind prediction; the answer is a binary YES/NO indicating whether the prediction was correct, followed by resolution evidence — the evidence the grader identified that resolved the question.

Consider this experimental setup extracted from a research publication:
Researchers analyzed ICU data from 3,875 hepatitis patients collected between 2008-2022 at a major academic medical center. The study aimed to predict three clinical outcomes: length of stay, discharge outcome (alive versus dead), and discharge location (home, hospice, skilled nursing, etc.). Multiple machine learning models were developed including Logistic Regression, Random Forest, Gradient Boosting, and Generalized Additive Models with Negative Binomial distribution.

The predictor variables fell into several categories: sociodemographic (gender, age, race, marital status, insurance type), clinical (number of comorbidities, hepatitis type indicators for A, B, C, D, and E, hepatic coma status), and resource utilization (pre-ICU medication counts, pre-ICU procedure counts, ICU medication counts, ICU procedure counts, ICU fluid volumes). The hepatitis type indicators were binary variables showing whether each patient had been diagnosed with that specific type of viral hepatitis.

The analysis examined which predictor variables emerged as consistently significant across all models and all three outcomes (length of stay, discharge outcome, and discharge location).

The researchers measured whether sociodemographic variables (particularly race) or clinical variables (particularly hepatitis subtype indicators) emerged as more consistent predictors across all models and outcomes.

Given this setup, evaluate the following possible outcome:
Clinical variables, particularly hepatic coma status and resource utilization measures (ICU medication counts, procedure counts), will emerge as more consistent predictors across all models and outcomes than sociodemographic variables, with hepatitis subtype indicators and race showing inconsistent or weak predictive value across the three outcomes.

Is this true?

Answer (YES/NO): NO